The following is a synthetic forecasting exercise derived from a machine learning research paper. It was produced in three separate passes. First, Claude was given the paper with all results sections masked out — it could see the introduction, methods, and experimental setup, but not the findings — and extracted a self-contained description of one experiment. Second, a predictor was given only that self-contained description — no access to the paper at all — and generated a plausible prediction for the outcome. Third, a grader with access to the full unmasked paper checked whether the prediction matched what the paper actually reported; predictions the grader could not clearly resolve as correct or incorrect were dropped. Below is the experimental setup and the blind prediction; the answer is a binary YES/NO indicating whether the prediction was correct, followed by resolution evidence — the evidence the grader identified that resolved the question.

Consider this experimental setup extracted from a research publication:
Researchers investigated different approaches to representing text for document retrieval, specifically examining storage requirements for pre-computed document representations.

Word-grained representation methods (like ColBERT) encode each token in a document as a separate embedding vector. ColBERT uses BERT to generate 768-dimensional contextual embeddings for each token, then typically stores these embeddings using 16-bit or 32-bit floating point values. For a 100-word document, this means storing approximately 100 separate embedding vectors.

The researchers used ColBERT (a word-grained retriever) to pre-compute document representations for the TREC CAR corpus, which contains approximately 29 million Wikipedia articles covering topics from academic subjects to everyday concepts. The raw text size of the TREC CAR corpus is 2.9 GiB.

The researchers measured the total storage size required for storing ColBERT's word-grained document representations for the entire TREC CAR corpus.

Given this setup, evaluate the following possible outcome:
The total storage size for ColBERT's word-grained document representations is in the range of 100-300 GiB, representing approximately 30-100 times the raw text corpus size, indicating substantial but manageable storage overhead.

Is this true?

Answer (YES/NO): NO